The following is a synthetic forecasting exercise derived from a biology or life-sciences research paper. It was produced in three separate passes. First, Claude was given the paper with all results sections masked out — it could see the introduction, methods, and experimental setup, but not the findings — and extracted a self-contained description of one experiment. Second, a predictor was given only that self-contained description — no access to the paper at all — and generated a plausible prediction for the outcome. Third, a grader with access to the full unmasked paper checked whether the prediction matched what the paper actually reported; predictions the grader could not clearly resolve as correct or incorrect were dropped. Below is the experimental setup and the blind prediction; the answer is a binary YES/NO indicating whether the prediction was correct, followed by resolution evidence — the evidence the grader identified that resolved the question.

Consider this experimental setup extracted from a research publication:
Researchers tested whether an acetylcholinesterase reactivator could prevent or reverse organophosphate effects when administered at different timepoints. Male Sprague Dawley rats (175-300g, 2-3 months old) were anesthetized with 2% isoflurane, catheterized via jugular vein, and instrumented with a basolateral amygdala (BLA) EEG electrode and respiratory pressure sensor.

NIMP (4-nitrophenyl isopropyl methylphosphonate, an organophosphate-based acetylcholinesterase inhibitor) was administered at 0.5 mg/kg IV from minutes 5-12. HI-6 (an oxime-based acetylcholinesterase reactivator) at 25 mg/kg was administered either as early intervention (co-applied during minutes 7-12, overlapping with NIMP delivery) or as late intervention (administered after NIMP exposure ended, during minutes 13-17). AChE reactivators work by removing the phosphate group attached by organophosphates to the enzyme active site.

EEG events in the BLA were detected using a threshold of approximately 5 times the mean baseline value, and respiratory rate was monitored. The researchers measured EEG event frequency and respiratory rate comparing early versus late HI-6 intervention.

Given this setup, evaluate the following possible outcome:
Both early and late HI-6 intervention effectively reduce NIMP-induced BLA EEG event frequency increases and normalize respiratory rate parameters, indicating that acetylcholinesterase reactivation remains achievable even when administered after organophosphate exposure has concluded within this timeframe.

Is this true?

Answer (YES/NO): NO